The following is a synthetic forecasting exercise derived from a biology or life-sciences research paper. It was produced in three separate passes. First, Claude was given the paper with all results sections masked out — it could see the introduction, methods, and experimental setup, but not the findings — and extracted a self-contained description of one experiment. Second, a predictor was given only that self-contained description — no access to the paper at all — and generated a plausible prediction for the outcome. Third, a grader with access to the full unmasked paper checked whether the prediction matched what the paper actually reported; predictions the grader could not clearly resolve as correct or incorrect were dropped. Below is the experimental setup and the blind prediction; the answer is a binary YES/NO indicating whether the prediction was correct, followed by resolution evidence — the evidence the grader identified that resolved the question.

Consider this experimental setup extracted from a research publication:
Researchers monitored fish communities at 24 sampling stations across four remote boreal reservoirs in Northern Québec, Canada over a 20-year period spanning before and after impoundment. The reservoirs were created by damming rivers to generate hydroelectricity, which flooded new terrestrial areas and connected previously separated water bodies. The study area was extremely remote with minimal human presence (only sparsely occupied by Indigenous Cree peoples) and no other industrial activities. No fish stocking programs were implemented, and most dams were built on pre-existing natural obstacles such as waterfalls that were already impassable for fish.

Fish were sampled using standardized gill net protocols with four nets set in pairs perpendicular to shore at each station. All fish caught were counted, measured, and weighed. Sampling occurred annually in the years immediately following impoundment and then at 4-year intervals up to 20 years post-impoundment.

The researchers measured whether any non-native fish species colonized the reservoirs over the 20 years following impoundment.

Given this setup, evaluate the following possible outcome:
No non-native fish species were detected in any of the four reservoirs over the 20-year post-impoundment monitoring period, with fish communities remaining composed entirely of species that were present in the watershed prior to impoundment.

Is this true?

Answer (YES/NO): YES